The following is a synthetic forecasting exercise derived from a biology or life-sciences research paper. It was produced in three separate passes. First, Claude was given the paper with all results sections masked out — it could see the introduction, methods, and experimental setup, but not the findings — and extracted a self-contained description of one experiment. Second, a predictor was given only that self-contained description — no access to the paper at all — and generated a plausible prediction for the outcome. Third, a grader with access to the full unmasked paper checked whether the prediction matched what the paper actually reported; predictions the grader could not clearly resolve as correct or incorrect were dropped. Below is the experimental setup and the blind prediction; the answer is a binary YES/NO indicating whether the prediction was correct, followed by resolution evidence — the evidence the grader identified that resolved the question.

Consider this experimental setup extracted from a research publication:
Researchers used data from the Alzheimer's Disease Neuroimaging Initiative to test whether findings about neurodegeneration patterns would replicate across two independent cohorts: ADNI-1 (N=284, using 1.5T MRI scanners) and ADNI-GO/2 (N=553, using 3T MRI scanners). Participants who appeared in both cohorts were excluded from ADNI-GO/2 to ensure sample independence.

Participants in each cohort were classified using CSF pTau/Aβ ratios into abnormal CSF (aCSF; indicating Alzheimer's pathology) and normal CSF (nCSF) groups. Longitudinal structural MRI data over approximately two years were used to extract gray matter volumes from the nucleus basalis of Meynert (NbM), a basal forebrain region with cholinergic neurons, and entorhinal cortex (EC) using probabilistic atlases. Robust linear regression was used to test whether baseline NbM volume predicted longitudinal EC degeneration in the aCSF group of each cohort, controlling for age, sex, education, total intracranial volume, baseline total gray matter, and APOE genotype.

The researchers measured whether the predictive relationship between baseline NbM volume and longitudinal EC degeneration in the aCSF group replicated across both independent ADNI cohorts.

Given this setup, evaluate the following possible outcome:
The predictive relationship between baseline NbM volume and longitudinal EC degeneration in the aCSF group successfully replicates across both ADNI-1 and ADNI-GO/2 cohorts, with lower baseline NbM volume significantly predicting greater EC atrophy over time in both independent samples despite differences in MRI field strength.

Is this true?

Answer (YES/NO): YES